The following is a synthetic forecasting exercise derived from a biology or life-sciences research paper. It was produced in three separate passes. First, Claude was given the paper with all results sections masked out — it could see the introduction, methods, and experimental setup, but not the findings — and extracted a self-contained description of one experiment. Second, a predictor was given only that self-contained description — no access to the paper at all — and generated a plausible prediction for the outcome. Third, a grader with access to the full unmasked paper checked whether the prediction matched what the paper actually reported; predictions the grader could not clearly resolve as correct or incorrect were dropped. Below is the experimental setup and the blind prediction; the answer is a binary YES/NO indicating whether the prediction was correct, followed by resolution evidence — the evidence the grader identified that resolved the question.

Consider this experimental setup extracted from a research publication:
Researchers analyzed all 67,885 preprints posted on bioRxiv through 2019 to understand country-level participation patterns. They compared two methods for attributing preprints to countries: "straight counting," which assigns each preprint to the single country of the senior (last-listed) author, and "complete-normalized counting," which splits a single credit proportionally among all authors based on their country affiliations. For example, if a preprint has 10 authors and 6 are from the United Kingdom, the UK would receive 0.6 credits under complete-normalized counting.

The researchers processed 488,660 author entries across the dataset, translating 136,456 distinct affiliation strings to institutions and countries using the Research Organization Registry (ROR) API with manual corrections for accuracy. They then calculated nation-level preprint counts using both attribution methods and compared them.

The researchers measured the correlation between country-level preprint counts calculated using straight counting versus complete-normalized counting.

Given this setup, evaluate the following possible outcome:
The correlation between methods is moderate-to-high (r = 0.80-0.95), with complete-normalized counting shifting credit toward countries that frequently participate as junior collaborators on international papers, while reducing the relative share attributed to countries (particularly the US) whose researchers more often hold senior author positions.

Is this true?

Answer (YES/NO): NO